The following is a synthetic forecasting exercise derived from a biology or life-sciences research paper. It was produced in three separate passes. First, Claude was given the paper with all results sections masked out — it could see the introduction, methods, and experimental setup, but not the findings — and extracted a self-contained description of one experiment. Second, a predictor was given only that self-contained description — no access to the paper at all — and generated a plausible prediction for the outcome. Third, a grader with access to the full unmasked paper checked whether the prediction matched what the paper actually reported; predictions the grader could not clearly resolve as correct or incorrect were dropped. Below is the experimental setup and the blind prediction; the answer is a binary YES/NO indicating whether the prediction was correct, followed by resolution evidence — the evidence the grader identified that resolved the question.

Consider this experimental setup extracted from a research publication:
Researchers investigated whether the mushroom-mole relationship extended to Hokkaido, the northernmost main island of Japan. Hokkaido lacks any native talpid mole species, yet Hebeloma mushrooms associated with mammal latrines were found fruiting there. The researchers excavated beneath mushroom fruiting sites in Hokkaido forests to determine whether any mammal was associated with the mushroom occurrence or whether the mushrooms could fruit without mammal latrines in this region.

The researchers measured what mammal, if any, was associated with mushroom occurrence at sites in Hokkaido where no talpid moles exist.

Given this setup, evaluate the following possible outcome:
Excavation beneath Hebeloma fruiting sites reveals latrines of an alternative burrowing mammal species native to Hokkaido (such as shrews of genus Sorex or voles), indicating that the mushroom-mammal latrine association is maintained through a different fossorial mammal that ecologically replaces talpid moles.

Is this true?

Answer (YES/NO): YES